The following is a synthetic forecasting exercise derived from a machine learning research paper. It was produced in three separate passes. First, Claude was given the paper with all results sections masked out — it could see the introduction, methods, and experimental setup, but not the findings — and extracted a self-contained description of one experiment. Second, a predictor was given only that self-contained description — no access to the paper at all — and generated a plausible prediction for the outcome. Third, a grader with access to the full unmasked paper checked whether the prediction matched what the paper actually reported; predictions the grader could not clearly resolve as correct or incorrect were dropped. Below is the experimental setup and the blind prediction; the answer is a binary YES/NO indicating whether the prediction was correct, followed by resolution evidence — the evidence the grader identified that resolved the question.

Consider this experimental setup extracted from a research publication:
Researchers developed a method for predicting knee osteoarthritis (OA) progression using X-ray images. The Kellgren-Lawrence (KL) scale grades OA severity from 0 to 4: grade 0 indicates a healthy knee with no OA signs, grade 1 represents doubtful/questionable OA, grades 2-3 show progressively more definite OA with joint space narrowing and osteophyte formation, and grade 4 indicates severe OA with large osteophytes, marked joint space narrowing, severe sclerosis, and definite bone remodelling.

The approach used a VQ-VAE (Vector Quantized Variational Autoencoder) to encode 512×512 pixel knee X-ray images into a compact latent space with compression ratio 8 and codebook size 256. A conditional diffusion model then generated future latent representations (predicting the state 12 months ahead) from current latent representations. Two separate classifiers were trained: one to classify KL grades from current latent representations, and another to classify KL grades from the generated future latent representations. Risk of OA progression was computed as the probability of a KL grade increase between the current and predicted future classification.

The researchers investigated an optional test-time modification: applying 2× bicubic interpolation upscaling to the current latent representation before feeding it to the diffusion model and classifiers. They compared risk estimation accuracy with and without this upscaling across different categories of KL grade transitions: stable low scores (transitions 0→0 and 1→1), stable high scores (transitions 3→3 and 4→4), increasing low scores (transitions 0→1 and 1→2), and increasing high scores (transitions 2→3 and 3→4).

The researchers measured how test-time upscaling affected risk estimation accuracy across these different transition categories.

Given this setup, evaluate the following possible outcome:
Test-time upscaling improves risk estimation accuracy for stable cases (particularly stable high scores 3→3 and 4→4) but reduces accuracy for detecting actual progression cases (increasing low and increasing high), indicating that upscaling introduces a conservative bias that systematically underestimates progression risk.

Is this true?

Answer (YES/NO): NO